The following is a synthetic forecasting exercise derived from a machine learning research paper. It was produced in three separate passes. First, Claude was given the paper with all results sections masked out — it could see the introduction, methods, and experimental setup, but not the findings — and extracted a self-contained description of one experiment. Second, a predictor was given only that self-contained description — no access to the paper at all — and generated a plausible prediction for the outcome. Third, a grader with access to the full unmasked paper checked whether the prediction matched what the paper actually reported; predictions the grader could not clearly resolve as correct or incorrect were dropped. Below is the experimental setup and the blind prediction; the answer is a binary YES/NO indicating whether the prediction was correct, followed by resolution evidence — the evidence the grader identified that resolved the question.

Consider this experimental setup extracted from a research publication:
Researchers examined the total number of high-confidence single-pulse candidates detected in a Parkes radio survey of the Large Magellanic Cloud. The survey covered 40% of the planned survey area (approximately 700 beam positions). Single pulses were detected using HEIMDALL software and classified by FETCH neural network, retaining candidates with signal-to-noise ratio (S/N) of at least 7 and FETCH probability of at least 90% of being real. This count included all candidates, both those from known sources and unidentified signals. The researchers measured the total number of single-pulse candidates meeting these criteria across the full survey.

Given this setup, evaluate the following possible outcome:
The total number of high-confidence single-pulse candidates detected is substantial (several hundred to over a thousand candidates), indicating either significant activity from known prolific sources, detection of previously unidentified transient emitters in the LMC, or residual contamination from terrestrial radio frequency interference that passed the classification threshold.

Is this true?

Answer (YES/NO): NO